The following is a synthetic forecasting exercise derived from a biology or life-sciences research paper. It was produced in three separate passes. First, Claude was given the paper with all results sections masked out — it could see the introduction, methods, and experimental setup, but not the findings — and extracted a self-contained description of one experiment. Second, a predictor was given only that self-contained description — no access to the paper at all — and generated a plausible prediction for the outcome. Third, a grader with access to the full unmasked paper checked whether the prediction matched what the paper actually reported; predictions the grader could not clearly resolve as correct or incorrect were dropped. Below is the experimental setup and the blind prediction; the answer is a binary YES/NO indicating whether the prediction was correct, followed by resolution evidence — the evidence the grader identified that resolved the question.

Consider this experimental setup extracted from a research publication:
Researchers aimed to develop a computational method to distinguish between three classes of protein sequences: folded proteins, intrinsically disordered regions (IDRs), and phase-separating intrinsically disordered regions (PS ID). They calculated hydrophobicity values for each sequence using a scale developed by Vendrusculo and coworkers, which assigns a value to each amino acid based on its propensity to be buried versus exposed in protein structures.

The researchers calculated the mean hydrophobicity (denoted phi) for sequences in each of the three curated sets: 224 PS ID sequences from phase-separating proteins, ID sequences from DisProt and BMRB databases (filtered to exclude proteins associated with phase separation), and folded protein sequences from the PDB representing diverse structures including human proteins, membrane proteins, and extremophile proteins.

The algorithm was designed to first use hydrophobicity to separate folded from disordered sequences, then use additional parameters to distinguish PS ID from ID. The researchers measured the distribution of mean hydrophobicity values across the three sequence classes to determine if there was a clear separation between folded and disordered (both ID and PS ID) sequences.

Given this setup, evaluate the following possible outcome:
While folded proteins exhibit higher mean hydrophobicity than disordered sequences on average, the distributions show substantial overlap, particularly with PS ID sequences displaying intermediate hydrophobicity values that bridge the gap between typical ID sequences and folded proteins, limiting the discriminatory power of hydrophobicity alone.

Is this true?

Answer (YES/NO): NO